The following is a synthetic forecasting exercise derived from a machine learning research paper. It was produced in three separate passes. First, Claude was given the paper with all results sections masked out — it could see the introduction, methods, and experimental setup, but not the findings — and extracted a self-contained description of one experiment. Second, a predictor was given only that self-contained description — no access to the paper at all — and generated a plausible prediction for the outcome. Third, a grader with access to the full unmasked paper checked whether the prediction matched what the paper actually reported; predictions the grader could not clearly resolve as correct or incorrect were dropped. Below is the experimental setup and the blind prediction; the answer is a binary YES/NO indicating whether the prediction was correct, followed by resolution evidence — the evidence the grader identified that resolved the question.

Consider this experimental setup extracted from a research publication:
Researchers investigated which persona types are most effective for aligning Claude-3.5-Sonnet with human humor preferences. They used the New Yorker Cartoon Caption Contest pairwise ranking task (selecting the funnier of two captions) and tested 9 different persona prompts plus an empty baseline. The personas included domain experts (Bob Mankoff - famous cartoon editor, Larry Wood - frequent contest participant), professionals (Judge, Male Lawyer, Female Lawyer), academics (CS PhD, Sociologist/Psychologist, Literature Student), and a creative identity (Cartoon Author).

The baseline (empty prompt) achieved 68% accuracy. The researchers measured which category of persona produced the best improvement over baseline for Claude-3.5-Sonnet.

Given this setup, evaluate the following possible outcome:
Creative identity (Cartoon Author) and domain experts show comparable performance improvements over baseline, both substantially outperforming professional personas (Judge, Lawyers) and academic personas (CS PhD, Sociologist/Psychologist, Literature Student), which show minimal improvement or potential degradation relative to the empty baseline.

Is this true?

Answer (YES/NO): NO